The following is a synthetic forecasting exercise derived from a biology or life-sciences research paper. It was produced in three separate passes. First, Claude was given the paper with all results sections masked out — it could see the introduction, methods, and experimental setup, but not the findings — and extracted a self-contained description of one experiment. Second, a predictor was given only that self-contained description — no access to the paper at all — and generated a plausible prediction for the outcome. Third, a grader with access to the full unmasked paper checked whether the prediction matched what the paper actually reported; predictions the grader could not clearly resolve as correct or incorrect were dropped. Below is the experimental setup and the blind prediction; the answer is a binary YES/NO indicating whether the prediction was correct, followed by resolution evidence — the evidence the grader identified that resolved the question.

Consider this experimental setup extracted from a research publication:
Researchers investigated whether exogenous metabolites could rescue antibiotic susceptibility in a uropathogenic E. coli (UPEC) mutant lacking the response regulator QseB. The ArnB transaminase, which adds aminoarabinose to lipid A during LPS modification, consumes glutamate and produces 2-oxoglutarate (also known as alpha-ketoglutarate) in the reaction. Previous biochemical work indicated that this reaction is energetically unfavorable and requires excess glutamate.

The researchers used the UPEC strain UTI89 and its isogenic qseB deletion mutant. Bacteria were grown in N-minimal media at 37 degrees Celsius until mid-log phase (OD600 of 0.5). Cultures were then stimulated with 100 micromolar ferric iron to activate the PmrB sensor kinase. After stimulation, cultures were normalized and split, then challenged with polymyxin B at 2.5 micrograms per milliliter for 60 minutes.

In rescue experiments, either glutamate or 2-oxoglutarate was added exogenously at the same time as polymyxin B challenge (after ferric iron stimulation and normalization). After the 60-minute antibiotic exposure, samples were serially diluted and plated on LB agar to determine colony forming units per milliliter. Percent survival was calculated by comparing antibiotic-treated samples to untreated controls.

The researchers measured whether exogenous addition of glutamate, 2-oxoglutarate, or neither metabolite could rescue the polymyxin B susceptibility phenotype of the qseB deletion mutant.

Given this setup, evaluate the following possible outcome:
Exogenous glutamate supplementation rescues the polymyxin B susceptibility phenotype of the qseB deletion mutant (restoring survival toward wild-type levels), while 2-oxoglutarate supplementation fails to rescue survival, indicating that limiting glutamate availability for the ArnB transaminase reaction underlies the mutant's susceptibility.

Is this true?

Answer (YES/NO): NO